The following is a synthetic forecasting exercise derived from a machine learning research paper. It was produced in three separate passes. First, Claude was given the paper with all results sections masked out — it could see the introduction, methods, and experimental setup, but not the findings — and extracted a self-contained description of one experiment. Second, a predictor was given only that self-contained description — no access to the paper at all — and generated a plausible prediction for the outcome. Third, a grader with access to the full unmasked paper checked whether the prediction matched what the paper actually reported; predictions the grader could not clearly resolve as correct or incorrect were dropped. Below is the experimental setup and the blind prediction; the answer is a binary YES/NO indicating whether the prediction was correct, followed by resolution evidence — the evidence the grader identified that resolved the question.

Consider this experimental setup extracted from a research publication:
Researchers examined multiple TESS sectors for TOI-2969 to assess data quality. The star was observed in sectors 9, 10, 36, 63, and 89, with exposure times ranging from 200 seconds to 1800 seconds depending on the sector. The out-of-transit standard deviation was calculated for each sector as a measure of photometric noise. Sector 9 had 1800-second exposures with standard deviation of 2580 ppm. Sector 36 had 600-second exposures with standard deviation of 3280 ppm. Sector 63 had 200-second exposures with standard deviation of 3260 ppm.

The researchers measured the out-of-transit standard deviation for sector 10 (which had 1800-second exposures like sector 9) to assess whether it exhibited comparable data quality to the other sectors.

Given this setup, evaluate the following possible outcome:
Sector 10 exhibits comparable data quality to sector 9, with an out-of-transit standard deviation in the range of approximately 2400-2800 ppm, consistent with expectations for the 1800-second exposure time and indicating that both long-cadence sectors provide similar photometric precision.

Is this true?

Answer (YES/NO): NO